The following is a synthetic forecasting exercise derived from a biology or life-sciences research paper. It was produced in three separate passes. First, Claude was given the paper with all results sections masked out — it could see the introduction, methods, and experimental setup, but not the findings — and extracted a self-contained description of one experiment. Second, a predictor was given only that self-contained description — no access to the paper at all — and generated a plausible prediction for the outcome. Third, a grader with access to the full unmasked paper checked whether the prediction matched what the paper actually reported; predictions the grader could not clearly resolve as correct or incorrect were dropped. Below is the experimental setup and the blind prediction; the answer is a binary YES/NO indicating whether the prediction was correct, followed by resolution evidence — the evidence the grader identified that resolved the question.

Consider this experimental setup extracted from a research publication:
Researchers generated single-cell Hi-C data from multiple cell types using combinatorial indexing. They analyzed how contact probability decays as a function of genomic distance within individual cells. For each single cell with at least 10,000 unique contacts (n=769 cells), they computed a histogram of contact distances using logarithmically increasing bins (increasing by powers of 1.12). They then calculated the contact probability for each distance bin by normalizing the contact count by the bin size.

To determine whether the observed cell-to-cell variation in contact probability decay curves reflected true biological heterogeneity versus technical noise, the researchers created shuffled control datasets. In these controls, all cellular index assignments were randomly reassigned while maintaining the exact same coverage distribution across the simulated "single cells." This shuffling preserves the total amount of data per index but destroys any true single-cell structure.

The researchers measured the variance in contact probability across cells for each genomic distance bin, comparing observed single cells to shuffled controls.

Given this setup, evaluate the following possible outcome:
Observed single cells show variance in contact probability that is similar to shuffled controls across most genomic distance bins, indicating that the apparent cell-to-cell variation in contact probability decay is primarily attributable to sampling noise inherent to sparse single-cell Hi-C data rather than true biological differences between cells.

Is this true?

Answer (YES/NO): NO